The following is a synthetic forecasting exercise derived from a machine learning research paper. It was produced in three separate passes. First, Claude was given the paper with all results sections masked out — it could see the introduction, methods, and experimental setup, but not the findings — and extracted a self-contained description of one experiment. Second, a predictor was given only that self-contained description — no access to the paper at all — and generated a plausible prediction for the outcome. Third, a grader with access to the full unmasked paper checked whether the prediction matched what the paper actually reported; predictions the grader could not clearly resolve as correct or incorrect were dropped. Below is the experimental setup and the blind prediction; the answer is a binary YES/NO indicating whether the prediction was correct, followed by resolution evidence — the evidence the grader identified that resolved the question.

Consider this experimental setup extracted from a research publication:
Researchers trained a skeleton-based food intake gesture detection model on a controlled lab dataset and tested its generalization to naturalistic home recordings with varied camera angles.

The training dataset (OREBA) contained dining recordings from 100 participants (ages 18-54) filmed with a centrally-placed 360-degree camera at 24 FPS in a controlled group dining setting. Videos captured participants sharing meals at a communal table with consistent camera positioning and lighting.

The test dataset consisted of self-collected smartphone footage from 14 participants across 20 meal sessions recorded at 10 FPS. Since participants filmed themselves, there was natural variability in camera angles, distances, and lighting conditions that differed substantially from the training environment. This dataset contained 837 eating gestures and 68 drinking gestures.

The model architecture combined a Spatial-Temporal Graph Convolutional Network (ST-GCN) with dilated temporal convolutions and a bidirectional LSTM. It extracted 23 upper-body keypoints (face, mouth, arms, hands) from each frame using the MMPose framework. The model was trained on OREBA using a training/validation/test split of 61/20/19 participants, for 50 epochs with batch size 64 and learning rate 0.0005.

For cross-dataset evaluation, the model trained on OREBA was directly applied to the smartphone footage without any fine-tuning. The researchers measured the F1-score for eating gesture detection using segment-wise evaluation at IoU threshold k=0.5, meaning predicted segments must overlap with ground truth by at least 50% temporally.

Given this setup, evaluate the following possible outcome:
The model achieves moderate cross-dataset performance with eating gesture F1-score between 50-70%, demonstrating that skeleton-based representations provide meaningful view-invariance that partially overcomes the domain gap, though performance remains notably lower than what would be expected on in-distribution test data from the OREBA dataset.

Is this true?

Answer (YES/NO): NO